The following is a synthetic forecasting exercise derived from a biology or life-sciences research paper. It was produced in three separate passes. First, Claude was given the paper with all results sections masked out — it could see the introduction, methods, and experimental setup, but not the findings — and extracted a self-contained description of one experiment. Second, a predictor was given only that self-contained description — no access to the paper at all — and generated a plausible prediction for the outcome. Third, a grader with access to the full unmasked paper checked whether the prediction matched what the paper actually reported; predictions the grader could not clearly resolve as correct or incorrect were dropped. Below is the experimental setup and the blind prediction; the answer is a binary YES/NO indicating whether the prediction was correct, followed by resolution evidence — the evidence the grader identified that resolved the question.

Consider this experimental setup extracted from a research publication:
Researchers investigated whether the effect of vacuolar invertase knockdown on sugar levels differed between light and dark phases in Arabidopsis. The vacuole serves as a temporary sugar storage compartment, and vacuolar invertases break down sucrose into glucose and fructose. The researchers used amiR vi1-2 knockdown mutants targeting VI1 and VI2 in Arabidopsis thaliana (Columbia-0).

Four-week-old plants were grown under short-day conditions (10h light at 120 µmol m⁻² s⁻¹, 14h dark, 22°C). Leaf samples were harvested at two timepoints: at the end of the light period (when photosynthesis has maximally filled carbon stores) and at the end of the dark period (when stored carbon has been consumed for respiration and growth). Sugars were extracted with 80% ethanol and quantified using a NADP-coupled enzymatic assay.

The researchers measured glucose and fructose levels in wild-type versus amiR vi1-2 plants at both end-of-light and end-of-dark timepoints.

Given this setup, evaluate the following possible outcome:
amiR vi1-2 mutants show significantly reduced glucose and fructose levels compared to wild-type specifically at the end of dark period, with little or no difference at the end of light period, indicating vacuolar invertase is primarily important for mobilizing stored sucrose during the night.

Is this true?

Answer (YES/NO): NO